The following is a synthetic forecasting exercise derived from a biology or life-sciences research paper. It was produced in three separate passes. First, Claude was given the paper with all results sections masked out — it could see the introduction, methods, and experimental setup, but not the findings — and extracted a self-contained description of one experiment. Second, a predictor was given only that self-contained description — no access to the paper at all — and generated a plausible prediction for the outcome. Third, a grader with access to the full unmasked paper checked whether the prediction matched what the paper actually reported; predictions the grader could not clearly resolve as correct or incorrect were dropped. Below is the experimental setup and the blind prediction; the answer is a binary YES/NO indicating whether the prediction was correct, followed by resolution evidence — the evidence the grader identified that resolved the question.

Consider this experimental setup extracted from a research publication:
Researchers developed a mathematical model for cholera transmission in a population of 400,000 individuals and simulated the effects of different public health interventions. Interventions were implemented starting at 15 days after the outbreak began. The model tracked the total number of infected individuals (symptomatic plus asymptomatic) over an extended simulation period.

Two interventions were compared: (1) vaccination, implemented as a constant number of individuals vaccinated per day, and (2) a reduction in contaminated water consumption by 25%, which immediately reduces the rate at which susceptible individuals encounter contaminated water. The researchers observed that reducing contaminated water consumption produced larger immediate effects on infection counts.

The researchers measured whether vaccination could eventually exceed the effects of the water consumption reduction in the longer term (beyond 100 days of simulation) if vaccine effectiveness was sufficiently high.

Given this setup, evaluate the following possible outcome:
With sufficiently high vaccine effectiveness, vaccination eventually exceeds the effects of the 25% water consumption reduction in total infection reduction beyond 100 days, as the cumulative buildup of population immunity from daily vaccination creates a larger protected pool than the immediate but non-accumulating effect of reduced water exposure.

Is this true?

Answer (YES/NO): YES